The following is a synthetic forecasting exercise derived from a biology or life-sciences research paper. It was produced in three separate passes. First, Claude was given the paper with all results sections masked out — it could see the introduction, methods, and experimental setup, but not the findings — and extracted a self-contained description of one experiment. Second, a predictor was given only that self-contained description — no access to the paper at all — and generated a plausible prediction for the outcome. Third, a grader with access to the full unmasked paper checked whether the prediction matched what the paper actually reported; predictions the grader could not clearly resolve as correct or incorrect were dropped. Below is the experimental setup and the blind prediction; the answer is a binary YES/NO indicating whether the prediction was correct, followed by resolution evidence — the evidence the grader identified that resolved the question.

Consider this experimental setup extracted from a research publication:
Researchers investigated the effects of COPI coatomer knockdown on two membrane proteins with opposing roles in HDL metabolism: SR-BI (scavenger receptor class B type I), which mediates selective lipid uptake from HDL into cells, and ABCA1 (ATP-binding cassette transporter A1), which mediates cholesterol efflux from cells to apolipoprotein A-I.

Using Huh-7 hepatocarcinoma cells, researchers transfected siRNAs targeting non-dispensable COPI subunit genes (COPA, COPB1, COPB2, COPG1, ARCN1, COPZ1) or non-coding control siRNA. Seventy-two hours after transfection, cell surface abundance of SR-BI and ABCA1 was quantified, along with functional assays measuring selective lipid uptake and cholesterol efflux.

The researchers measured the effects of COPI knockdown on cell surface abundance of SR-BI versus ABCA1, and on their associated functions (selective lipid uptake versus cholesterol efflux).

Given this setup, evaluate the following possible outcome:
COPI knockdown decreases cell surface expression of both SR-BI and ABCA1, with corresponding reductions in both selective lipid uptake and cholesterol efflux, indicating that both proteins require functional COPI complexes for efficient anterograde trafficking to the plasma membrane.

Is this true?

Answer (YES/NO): NO